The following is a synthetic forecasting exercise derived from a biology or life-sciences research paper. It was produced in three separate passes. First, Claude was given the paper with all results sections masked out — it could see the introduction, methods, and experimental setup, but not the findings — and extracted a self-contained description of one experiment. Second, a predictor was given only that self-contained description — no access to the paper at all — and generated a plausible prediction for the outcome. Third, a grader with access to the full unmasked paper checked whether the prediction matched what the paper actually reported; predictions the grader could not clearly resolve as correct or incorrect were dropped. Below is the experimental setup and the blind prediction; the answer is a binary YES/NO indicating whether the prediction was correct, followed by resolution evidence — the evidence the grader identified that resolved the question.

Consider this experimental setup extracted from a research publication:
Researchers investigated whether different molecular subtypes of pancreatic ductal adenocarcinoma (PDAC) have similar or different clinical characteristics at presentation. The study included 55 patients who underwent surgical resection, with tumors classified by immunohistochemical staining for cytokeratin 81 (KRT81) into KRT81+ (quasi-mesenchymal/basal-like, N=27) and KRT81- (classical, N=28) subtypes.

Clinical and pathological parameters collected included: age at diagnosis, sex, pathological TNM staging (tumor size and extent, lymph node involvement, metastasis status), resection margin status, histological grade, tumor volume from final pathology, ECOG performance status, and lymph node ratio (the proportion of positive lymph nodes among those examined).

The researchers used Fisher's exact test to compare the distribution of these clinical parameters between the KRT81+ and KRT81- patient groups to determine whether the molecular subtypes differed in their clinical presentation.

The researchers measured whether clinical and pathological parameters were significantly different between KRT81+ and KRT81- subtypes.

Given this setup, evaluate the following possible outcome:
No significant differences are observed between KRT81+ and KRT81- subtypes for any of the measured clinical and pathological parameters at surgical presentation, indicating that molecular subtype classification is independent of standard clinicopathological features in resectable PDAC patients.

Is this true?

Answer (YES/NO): YES